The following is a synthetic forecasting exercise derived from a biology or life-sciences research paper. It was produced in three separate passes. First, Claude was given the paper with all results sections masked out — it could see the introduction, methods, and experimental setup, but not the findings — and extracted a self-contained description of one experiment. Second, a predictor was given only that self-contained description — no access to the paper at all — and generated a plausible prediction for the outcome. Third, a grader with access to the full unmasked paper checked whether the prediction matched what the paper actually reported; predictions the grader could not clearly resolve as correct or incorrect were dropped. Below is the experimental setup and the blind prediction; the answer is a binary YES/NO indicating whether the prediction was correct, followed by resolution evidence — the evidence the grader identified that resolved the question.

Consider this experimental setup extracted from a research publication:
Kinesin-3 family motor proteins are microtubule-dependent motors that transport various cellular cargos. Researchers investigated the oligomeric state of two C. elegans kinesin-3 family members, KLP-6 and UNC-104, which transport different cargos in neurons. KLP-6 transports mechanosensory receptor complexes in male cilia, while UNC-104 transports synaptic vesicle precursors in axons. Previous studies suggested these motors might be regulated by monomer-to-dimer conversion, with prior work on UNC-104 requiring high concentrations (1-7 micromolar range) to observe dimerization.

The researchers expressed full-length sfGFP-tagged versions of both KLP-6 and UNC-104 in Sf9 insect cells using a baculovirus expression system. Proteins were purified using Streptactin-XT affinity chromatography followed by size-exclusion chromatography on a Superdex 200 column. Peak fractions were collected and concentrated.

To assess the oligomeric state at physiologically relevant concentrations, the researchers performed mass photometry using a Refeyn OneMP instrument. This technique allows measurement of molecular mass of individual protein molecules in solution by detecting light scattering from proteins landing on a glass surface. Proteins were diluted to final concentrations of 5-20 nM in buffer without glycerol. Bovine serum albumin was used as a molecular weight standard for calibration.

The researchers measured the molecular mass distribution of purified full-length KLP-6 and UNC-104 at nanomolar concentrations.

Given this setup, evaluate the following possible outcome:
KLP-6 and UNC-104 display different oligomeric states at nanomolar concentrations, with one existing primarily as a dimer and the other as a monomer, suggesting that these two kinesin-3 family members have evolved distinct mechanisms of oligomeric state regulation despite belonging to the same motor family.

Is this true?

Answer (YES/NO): NO